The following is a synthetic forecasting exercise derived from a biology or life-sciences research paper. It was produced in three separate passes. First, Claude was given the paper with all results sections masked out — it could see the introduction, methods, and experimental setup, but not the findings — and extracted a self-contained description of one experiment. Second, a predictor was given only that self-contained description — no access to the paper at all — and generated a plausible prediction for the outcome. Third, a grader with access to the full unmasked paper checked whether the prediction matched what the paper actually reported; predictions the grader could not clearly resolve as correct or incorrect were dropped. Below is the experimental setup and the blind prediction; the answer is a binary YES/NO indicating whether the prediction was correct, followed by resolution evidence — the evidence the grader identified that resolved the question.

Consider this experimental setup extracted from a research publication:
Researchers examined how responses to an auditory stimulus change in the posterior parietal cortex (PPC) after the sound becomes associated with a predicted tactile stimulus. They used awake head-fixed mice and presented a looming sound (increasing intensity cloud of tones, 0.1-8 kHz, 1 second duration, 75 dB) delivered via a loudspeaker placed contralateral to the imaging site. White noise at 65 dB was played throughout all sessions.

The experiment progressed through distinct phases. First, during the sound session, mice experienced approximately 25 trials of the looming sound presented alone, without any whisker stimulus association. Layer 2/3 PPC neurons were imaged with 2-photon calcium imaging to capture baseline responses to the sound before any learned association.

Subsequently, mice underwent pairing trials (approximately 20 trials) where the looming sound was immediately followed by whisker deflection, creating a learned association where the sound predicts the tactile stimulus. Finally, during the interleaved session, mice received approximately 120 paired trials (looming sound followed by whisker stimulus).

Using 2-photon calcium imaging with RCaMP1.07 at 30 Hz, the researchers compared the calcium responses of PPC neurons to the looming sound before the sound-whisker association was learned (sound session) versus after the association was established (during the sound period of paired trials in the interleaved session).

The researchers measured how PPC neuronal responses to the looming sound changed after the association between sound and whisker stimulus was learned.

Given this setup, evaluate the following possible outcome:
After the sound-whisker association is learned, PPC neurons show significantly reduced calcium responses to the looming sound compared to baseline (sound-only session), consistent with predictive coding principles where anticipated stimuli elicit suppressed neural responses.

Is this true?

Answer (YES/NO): YES